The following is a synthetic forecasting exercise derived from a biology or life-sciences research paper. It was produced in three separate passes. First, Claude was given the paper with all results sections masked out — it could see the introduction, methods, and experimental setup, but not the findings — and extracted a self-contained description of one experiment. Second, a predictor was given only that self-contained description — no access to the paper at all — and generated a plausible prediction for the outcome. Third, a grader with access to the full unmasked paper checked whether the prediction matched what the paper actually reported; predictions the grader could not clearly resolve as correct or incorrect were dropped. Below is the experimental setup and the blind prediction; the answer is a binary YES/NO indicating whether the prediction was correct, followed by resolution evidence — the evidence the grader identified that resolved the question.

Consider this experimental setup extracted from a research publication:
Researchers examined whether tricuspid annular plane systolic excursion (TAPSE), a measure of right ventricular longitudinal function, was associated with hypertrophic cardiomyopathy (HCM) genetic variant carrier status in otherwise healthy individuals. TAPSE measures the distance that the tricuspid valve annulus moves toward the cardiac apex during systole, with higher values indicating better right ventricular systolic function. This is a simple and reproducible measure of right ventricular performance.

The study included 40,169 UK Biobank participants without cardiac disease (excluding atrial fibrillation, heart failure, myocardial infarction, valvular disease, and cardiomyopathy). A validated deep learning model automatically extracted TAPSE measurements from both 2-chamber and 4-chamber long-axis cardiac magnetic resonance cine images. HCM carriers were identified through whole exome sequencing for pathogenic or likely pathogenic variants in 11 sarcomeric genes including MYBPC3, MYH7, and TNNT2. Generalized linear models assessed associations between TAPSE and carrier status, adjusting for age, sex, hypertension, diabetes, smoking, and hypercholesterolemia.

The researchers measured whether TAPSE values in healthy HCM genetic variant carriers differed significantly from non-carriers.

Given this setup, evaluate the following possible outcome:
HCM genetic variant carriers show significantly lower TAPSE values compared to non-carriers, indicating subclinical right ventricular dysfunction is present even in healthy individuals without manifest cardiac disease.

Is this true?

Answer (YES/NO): NO